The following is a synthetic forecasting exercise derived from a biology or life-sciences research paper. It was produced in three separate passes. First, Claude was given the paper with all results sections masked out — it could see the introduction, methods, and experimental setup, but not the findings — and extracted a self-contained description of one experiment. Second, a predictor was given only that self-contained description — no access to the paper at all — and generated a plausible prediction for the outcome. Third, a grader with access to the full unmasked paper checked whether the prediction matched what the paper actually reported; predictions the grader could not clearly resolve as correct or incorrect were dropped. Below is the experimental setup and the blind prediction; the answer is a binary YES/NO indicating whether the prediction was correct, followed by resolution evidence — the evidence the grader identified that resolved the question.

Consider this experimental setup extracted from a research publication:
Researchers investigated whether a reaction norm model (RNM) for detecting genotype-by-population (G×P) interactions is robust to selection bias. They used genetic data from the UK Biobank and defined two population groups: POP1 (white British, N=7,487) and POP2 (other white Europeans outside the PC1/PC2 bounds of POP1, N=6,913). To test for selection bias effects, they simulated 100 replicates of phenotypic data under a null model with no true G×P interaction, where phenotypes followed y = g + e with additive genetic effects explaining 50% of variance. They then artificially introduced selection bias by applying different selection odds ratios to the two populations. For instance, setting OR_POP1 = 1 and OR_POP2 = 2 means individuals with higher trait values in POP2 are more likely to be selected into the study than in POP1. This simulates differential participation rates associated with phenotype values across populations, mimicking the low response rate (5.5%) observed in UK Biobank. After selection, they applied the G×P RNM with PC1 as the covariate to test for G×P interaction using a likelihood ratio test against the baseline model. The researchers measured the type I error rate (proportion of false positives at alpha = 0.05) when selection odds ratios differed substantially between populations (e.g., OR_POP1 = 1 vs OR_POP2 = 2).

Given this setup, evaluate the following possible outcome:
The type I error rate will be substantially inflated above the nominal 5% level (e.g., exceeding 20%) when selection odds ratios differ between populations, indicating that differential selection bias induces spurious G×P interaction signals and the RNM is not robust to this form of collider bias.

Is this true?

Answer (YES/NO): YES